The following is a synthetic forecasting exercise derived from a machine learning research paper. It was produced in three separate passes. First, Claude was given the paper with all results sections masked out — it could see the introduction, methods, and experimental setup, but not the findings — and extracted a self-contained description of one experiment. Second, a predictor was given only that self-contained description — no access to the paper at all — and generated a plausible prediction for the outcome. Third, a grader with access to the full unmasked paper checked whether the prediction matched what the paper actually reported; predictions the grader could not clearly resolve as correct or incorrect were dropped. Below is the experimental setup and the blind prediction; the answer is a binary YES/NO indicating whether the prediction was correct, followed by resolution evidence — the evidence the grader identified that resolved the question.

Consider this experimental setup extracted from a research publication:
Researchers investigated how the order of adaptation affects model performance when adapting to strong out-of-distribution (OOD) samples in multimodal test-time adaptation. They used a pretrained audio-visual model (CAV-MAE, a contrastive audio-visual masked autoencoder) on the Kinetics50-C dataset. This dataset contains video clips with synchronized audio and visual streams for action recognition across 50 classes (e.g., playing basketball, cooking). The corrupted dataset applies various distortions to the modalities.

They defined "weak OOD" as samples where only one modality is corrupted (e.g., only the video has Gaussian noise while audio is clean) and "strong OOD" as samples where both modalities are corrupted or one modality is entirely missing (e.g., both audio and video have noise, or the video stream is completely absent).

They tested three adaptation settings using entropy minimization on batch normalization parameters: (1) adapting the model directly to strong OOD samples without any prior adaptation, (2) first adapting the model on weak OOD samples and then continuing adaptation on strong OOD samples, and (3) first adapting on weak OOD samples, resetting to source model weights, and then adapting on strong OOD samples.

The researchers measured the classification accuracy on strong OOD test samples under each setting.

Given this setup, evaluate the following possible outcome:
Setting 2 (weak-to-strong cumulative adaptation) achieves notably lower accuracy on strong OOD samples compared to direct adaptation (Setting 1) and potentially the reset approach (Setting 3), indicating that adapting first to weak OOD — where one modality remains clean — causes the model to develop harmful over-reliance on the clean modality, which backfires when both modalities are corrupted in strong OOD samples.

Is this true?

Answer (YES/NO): NO